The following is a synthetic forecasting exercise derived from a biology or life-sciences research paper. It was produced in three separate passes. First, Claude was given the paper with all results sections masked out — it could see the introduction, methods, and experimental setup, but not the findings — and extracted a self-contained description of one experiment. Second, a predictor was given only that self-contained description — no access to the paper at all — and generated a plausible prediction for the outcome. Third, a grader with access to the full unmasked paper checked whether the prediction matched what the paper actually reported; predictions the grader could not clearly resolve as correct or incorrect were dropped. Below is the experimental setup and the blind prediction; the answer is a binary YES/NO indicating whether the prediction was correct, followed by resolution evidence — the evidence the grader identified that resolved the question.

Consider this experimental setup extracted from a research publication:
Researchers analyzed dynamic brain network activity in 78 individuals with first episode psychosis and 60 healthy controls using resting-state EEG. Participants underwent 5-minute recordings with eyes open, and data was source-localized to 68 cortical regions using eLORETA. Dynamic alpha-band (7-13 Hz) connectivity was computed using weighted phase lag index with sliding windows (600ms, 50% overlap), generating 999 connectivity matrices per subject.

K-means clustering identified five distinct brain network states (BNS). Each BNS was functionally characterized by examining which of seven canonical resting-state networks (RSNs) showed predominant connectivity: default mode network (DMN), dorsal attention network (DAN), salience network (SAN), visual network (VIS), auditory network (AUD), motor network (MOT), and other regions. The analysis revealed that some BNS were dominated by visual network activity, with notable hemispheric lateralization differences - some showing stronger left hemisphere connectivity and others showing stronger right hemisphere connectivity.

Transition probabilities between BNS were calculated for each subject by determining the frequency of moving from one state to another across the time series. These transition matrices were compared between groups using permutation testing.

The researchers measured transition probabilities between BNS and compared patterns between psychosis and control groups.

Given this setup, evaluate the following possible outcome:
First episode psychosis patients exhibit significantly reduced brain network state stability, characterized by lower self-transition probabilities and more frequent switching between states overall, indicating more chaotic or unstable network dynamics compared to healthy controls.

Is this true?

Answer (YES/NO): NO